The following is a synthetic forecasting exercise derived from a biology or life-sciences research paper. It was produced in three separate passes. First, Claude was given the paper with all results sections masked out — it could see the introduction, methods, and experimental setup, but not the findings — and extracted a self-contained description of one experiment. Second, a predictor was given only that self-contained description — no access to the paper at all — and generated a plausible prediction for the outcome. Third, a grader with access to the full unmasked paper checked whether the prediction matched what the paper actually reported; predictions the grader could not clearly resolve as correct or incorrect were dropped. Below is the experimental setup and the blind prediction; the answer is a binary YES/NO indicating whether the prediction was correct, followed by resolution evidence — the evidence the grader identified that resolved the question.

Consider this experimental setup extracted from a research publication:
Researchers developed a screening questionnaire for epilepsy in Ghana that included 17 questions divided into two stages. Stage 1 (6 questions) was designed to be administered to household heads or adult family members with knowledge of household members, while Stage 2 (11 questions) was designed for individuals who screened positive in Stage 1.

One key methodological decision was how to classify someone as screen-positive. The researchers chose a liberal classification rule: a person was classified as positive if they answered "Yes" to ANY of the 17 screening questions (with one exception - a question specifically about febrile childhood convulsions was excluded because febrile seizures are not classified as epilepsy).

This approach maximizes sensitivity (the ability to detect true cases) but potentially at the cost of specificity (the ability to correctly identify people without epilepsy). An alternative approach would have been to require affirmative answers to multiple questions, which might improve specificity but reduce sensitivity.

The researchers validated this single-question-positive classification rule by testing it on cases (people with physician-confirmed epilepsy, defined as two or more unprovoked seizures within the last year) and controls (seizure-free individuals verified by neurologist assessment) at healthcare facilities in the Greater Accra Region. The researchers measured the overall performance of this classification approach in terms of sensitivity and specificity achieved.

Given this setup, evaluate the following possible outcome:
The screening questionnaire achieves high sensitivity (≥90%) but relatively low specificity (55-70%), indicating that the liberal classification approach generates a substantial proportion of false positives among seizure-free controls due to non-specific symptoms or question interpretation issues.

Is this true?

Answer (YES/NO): NO